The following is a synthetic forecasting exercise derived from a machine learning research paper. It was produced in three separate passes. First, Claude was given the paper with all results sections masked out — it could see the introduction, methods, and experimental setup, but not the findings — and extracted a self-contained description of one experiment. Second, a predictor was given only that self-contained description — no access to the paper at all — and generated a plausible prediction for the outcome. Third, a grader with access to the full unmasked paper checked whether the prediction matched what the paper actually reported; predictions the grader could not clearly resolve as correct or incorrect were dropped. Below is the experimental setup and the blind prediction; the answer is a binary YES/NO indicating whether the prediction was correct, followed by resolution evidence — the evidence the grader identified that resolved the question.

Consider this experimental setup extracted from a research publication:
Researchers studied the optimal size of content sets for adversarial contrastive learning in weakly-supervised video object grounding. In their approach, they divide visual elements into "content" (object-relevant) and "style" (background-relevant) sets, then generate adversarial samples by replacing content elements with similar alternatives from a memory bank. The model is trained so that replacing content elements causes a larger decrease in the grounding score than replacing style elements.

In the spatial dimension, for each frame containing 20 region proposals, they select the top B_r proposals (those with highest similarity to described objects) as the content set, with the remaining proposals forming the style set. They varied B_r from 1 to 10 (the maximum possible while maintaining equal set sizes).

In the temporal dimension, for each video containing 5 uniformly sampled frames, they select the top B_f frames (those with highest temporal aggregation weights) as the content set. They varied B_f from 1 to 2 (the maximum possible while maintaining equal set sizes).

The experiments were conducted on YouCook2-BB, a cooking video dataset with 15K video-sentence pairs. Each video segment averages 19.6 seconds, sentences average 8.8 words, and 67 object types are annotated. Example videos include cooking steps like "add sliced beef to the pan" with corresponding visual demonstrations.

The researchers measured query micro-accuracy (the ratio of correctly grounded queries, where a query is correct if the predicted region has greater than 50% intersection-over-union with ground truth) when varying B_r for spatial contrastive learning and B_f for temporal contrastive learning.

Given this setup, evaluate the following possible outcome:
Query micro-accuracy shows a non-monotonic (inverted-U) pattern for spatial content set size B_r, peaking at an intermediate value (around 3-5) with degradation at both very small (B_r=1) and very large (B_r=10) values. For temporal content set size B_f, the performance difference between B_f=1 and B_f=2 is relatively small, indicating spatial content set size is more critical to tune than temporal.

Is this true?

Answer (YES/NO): NO